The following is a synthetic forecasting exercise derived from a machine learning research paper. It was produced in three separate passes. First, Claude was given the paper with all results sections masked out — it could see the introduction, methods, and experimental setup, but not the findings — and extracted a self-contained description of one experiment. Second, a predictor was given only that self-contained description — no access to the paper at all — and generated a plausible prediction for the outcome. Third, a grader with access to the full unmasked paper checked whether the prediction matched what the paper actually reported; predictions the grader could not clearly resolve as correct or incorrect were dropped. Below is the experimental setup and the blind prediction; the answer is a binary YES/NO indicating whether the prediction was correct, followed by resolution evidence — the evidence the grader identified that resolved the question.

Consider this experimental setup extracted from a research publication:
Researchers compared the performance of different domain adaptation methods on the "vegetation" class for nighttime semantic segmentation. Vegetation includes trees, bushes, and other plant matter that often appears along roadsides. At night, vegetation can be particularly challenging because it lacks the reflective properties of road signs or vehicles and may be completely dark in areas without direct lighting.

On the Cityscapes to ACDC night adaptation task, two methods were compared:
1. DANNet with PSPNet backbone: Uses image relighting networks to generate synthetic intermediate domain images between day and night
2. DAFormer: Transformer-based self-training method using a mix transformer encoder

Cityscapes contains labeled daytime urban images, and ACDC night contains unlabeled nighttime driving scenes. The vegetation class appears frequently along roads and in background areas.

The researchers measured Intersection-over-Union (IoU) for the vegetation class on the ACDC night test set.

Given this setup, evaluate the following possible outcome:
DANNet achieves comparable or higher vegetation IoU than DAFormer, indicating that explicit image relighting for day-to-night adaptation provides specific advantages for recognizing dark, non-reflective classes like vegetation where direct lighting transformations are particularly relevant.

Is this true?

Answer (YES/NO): YES